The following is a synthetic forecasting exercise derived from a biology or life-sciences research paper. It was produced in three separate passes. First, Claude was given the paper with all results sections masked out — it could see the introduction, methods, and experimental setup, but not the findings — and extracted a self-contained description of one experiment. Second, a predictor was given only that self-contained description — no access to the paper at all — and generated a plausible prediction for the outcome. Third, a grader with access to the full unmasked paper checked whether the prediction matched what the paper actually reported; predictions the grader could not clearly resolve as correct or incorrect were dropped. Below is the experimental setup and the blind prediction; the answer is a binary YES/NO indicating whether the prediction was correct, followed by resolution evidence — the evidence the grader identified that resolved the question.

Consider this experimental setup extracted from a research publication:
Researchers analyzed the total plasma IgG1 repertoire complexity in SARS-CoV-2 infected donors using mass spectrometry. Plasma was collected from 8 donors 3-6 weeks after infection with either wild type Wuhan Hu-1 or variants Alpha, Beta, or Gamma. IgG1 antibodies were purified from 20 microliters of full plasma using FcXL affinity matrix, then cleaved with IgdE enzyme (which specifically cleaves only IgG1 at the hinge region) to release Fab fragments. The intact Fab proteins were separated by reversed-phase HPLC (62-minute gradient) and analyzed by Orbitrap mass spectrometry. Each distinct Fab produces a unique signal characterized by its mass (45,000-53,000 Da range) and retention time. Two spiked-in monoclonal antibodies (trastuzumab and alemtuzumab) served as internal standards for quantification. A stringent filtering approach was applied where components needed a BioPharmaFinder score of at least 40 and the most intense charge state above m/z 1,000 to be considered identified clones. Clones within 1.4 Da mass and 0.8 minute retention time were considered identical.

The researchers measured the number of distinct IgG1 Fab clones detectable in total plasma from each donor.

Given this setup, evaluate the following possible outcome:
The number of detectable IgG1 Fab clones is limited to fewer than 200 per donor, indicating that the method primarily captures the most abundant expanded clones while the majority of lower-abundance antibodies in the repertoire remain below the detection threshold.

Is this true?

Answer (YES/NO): NO